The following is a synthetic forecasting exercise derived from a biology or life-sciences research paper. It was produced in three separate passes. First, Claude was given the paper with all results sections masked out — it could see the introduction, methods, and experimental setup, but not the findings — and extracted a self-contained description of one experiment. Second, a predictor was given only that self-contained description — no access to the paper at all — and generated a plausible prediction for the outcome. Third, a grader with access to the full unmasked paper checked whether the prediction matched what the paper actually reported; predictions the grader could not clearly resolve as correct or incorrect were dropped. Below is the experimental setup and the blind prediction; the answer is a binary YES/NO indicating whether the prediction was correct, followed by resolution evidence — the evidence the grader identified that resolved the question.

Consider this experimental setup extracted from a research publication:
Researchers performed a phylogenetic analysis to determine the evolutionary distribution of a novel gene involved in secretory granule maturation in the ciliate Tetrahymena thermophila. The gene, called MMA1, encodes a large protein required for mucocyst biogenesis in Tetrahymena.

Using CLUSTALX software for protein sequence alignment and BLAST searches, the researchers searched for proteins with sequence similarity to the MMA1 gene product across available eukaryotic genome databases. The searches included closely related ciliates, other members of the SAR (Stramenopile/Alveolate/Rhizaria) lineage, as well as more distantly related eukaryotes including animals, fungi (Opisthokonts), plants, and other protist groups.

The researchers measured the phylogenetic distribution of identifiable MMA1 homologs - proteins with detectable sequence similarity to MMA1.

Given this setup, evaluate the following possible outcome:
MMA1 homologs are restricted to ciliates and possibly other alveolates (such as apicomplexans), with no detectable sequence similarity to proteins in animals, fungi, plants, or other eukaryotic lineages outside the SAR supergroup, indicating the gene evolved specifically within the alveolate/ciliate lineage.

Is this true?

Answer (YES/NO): NO